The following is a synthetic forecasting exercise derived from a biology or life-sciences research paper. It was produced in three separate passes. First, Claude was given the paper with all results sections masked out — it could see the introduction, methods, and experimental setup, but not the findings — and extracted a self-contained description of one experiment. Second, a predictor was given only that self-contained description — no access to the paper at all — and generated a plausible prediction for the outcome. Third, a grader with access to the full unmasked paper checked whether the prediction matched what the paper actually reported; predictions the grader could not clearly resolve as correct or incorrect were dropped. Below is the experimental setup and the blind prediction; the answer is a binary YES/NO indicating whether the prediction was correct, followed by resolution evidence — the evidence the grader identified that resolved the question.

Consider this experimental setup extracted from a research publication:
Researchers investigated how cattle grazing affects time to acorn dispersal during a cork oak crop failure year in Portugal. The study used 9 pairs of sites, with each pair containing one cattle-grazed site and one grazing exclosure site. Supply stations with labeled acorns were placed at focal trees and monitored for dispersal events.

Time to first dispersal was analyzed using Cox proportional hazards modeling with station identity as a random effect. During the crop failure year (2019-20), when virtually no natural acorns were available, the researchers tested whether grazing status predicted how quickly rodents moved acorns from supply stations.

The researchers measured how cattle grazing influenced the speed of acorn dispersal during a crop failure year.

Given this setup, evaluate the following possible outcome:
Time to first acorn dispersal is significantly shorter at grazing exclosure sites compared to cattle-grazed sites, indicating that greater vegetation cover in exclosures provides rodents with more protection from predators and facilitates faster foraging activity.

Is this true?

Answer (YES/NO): NO